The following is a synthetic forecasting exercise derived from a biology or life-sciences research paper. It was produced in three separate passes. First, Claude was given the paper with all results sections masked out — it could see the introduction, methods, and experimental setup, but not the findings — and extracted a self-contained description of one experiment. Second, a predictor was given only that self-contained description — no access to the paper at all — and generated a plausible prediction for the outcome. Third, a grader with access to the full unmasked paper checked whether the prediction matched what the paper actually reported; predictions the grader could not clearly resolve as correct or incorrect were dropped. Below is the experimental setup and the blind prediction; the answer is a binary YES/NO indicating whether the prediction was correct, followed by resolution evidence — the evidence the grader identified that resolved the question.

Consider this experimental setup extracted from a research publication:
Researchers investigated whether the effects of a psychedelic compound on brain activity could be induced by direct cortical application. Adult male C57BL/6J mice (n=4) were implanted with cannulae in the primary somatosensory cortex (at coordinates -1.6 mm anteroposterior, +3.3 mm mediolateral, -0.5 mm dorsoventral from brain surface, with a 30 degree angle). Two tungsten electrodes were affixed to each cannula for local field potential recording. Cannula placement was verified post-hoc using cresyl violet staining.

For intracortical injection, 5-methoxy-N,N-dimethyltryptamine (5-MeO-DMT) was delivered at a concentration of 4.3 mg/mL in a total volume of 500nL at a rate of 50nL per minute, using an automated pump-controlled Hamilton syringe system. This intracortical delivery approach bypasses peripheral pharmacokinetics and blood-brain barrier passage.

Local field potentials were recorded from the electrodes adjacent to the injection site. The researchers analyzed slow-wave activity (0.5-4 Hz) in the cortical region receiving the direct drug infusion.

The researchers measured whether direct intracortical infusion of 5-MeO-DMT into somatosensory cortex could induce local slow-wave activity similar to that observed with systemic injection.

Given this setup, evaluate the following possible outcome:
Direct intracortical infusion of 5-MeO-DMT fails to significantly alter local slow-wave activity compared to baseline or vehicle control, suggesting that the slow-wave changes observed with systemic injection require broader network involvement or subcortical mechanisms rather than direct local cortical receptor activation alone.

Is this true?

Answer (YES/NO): YES